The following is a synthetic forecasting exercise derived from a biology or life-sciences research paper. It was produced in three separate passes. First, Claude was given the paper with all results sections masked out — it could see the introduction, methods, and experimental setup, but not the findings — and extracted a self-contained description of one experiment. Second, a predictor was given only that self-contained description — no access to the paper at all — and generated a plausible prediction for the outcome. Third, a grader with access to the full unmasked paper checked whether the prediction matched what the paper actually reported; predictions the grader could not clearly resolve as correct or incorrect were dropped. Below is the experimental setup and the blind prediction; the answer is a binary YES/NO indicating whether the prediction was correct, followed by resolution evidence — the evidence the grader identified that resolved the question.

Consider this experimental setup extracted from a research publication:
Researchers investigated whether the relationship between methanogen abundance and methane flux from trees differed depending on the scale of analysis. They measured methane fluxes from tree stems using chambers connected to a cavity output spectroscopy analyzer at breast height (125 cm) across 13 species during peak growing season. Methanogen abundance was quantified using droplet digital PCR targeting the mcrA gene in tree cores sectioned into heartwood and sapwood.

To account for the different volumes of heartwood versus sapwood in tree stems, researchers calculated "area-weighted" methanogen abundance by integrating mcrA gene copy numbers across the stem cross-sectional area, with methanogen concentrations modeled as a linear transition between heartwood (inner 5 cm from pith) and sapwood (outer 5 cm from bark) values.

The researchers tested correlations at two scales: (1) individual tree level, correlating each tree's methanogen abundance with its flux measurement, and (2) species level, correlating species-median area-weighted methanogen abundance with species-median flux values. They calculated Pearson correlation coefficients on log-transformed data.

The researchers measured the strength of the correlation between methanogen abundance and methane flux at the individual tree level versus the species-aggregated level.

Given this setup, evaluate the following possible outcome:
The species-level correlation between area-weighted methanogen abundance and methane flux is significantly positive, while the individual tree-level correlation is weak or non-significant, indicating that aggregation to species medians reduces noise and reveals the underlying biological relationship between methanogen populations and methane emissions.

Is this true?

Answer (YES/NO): YES